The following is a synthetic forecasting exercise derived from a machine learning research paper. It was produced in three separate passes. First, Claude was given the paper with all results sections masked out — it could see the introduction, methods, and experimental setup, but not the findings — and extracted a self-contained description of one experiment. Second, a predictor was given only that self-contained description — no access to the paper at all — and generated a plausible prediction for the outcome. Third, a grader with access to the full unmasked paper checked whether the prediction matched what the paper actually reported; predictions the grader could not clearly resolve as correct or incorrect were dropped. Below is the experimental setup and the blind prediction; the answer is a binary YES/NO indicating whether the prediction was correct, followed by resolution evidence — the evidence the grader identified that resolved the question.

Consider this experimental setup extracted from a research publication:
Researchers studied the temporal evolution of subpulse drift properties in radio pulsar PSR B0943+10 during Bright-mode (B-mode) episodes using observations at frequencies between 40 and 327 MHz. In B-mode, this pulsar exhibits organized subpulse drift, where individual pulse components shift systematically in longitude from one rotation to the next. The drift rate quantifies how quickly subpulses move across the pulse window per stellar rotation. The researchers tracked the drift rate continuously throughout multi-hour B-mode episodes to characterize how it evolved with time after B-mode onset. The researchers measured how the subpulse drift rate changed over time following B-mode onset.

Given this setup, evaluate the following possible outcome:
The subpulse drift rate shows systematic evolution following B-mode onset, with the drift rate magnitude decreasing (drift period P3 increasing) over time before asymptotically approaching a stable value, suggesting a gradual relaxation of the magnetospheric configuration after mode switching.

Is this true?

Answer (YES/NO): NO